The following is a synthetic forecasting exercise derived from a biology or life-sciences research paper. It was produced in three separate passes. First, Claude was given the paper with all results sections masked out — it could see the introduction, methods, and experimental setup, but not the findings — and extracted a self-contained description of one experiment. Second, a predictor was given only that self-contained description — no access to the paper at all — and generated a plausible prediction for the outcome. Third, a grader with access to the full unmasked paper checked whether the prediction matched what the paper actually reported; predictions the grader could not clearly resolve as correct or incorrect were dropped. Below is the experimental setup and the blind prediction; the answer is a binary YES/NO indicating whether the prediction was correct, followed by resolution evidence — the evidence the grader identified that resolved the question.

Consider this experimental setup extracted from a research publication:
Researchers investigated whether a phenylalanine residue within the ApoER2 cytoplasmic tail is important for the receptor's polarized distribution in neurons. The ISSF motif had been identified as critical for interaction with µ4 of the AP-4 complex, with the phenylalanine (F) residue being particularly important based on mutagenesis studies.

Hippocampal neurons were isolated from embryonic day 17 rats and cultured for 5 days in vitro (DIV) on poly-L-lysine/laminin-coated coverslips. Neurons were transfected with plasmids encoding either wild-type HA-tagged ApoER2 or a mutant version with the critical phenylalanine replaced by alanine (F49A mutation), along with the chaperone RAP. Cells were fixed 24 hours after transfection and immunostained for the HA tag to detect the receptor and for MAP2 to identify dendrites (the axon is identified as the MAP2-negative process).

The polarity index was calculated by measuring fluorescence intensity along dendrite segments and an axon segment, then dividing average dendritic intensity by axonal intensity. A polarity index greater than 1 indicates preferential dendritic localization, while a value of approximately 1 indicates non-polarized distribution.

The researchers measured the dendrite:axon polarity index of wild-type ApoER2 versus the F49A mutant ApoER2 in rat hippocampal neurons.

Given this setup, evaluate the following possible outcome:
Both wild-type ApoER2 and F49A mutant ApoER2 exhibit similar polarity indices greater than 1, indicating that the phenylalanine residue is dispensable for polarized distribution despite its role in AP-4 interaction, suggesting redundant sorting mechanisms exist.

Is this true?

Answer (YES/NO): NO